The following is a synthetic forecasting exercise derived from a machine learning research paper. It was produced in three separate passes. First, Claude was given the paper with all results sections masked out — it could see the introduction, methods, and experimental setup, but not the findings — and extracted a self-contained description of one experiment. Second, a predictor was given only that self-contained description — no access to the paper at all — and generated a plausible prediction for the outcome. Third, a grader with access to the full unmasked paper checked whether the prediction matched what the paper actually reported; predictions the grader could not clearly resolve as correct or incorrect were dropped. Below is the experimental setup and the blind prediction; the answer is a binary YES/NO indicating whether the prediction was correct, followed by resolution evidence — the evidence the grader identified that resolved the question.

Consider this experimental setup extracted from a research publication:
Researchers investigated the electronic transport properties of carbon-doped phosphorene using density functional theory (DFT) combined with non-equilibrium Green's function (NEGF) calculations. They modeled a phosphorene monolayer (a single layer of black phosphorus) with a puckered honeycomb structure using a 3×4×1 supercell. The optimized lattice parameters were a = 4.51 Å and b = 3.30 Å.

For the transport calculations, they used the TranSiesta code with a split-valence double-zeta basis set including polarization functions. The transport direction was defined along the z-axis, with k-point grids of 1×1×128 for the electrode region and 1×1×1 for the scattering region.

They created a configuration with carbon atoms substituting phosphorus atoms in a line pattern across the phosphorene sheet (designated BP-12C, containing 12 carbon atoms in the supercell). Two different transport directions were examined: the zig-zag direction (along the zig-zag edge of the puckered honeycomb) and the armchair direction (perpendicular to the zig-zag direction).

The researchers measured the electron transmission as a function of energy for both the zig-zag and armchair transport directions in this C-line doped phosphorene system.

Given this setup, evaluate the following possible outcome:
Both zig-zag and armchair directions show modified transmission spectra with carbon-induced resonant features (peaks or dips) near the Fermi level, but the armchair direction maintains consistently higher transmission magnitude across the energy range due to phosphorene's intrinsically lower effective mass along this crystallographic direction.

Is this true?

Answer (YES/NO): NO